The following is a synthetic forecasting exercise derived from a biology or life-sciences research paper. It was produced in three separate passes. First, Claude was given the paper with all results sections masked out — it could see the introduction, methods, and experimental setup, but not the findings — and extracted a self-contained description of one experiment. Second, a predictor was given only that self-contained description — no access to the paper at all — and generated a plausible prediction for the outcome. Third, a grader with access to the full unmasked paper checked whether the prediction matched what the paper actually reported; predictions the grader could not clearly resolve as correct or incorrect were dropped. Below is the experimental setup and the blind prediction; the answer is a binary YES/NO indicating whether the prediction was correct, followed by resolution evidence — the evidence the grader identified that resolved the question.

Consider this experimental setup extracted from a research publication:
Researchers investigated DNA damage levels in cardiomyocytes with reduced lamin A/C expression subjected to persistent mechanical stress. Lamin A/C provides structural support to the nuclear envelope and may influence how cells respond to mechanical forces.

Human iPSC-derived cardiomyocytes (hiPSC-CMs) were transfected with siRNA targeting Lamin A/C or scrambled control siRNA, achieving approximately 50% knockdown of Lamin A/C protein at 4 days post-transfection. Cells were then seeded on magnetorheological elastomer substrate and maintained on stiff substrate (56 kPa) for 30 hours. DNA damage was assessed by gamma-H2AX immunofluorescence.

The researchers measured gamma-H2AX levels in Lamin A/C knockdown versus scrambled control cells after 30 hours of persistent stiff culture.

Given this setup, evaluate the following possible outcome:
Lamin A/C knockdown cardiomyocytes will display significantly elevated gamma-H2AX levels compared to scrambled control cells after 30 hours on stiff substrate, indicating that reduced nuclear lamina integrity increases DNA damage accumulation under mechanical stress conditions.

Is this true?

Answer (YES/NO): YES